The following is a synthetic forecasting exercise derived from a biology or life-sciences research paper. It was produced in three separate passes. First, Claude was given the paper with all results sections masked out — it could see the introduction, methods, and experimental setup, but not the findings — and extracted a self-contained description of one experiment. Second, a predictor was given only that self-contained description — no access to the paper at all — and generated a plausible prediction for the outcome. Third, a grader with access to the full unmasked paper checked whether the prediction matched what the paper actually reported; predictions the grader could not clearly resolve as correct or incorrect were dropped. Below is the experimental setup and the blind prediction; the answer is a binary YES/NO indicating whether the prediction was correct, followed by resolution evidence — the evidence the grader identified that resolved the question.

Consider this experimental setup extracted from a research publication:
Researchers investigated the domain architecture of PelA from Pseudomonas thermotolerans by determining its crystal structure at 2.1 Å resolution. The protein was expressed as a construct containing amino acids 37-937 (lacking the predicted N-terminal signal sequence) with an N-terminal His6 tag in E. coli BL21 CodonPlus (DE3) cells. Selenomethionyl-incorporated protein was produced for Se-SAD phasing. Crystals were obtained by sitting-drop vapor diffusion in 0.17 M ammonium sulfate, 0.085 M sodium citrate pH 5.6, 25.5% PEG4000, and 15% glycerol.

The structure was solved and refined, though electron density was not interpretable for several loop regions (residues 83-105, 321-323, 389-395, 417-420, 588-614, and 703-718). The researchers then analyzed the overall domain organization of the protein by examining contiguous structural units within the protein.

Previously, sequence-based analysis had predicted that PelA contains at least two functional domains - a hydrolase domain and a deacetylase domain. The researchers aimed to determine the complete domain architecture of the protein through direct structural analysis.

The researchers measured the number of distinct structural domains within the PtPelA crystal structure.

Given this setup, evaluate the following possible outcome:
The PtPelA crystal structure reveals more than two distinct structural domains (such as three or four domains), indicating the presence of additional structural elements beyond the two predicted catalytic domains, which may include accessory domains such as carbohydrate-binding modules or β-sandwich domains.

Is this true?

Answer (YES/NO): YES